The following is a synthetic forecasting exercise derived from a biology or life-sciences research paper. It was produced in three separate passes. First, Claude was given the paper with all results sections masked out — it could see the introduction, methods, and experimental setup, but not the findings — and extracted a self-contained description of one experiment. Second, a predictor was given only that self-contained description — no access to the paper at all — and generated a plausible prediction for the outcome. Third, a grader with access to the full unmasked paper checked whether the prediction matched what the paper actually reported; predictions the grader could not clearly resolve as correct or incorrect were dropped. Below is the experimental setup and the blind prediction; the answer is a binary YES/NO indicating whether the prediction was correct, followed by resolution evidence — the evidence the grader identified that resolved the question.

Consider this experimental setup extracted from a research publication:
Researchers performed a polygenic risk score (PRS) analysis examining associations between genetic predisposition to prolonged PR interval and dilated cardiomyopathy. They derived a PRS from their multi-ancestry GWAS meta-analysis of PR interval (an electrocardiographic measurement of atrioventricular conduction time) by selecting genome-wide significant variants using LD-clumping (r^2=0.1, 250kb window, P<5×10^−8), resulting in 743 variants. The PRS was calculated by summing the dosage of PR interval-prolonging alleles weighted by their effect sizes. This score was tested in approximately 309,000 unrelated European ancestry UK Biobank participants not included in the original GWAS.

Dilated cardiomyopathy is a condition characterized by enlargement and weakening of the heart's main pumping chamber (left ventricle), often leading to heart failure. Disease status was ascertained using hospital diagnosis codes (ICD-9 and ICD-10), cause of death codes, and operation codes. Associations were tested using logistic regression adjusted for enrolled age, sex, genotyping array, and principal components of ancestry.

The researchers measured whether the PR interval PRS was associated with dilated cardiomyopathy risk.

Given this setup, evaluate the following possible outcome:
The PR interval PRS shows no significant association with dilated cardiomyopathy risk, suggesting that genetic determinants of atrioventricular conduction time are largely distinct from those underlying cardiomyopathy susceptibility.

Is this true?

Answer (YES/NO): NO